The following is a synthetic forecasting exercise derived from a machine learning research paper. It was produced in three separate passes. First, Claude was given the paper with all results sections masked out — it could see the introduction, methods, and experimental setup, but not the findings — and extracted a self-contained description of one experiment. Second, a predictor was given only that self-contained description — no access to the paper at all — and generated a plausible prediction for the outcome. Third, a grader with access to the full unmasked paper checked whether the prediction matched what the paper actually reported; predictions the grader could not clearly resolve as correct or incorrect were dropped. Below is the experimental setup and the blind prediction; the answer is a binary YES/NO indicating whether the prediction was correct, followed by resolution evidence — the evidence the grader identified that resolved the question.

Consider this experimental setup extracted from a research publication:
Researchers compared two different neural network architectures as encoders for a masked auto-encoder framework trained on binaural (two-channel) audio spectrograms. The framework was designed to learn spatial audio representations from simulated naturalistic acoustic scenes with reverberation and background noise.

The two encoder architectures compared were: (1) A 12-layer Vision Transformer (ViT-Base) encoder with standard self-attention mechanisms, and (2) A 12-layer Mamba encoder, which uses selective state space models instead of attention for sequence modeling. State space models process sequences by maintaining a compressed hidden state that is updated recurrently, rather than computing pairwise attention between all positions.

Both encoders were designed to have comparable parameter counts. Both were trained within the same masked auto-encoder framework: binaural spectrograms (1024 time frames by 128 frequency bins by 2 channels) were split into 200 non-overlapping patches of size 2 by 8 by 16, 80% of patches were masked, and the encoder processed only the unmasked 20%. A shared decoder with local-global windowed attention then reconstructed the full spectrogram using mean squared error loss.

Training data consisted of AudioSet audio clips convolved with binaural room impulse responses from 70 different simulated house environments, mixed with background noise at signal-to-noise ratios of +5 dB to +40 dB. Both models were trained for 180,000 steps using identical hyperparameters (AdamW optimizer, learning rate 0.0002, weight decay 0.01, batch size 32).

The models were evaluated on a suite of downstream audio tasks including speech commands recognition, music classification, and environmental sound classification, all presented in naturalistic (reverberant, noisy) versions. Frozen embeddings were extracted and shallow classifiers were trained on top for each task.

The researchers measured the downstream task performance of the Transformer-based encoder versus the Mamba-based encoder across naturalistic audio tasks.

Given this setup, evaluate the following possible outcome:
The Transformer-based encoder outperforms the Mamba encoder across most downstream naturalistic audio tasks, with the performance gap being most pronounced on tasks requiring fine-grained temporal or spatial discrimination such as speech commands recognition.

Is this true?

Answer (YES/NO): NO